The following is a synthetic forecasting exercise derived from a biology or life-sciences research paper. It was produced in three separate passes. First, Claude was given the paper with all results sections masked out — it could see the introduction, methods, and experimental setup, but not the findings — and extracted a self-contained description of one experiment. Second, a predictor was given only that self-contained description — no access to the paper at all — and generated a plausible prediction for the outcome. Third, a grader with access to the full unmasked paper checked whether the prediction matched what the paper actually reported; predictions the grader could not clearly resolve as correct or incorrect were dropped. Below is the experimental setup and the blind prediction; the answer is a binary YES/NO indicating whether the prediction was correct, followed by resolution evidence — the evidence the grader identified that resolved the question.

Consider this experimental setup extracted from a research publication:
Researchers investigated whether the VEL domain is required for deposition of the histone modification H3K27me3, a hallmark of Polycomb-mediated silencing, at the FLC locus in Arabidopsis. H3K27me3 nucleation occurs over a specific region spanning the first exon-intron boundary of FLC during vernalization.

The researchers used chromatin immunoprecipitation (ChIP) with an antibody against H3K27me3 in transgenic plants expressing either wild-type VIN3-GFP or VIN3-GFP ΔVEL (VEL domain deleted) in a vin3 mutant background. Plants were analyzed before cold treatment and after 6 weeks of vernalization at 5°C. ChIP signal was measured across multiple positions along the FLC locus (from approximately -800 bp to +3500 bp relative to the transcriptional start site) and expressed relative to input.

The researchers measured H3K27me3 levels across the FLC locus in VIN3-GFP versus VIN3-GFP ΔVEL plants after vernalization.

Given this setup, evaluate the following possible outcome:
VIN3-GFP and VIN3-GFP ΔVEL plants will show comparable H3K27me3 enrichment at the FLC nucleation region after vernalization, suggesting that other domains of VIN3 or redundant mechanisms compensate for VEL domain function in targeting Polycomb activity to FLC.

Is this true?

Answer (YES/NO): NO